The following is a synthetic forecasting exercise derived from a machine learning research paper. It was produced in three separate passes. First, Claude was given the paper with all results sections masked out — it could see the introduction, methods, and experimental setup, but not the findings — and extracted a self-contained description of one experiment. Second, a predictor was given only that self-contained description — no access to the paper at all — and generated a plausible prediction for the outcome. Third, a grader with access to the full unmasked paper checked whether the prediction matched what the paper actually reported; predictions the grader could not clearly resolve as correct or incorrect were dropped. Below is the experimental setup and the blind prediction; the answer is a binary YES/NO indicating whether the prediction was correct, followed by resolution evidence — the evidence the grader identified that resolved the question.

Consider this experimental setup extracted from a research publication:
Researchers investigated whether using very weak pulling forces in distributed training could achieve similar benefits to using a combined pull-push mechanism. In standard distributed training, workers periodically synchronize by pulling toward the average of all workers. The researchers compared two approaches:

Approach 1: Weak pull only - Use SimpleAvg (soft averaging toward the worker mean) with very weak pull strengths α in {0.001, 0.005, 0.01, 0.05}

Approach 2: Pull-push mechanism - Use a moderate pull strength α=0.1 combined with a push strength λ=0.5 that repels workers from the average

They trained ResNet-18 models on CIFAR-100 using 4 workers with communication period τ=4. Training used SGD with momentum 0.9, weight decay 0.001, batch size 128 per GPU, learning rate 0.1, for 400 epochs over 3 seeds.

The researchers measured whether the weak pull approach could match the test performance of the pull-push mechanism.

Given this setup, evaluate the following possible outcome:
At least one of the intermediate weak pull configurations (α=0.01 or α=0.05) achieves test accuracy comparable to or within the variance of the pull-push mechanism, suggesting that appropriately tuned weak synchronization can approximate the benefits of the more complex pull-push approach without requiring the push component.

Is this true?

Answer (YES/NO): NO